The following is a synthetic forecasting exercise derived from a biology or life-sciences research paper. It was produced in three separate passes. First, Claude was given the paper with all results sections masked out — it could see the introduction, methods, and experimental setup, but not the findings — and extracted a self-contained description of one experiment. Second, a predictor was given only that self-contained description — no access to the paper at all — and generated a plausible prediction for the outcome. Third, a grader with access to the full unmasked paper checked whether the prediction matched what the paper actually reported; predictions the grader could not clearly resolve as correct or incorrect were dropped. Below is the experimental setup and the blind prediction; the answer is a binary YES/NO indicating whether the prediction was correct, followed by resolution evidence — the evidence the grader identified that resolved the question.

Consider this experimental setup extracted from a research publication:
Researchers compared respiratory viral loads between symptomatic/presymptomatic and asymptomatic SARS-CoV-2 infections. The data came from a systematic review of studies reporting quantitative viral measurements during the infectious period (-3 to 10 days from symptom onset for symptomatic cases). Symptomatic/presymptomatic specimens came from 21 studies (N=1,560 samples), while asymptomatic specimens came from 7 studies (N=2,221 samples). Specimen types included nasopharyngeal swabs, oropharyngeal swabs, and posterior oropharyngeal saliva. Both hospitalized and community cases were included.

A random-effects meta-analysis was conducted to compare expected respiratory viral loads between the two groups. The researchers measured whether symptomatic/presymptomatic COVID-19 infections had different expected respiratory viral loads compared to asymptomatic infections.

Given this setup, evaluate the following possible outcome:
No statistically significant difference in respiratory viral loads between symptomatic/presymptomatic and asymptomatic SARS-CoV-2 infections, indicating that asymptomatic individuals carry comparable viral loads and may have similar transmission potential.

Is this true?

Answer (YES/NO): YES